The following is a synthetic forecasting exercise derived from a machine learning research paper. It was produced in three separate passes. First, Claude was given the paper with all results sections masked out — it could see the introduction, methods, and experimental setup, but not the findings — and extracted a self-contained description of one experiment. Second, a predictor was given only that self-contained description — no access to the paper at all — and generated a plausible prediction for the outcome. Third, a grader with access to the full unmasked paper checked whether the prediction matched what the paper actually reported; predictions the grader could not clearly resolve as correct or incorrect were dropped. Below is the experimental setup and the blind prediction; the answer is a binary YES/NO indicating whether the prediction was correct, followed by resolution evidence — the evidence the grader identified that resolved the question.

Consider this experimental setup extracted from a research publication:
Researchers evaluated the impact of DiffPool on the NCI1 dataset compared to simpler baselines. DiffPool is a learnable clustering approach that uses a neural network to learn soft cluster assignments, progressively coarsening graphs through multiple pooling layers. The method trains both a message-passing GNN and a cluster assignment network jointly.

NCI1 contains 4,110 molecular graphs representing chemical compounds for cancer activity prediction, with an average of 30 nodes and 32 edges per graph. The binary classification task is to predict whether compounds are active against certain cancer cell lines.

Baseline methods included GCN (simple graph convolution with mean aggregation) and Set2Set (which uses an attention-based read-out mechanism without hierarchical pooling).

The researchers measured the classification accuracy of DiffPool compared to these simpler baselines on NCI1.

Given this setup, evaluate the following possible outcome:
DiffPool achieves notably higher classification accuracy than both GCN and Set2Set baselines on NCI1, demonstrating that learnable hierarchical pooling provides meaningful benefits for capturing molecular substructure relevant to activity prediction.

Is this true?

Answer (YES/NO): NO